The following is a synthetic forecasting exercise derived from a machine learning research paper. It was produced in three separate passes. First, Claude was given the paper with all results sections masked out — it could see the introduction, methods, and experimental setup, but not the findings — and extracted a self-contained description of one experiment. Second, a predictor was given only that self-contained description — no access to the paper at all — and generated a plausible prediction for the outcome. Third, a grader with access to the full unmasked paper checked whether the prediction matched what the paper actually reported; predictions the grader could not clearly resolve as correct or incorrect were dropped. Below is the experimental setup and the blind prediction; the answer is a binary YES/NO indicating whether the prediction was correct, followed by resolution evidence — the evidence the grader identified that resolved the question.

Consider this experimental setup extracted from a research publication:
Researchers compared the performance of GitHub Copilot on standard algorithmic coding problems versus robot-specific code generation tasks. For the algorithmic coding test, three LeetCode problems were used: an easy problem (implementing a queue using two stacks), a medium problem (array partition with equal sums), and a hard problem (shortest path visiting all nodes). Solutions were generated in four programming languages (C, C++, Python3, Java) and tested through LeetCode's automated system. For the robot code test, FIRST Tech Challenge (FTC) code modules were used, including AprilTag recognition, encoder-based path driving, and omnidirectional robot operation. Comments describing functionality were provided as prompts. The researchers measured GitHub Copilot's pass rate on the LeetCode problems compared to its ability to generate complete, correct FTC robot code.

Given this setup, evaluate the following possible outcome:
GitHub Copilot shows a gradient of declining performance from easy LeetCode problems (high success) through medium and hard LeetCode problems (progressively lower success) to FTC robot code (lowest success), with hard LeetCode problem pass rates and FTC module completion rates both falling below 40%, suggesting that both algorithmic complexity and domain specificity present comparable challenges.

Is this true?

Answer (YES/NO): NO